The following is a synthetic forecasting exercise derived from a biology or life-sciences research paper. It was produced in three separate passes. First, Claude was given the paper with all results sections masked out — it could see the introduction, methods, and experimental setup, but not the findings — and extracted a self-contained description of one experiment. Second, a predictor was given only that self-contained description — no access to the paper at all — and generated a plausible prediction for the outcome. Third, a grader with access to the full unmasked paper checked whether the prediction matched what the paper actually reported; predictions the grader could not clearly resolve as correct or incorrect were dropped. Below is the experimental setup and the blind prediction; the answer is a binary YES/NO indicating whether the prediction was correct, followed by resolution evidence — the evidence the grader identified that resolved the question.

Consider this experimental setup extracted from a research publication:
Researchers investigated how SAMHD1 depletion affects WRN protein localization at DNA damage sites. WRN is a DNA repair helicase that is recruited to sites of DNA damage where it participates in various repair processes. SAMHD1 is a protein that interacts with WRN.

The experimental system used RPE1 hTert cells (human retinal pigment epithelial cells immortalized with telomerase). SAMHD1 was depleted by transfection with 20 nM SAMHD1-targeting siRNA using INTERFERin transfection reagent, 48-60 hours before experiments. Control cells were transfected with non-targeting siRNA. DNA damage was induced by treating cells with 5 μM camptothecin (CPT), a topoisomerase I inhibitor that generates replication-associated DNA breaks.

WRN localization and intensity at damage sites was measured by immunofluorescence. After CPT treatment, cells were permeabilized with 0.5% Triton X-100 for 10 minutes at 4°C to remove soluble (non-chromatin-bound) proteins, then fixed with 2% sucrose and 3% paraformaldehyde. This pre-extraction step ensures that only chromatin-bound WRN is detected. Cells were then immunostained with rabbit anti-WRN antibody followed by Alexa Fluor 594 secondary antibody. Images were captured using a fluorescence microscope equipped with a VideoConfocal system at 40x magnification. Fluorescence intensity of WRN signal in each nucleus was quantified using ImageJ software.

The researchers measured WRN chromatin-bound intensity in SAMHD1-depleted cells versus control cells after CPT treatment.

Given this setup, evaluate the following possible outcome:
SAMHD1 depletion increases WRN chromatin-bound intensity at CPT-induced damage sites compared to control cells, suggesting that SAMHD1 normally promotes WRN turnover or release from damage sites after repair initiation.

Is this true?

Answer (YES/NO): NO